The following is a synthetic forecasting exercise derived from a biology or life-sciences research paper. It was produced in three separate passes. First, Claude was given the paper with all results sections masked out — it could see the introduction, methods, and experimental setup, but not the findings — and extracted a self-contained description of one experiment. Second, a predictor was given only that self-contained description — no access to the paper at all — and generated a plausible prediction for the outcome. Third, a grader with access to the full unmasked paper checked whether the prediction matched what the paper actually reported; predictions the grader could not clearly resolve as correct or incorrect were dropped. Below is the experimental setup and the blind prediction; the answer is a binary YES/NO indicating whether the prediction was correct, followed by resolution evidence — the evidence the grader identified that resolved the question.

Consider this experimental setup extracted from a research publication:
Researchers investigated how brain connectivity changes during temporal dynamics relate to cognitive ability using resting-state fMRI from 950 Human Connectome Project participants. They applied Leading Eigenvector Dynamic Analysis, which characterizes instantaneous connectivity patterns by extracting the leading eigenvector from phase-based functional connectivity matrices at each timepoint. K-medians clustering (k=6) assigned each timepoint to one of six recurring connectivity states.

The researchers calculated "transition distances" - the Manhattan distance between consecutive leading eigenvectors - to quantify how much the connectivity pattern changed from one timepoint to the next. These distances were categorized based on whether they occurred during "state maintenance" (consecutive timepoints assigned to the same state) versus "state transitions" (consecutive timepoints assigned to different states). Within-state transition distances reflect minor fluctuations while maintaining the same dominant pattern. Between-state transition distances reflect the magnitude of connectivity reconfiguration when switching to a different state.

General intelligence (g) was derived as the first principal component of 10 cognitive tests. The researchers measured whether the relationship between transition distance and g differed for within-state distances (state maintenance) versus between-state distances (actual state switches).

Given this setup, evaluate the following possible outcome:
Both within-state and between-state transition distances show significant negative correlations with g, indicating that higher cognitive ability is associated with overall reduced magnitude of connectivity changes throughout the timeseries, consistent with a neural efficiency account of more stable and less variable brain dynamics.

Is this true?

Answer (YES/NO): NO